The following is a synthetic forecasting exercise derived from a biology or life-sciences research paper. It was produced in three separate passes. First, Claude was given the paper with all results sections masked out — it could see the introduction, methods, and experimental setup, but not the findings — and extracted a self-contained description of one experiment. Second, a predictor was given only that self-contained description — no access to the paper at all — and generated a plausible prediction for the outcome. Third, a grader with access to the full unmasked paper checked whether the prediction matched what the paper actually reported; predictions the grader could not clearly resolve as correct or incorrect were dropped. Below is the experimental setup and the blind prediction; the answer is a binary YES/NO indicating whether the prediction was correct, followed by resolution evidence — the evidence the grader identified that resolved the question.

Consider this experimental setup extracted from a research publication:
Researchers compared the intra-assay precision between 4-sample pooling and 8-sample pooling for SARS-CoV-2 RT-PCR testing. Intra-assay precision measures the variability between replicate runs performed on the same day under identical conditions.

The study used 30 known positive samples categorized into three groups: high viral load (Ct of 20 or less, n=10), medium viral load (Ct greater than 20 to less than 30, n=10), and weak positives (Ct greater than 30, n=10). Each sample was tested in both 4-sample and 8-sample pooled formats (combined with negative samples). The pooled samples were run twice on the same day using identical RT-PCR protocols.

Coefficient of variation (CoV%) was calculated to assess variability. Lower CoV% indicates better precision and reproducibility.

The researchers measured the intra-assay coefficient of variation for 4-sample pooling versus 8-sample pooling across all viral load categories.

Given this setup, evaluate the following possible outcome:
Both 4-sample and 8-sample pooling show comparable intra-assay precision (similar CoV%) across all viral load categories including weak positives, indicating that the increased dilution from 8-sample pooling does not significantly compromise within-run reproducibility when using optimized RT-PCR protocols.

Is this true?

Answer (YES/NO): NO